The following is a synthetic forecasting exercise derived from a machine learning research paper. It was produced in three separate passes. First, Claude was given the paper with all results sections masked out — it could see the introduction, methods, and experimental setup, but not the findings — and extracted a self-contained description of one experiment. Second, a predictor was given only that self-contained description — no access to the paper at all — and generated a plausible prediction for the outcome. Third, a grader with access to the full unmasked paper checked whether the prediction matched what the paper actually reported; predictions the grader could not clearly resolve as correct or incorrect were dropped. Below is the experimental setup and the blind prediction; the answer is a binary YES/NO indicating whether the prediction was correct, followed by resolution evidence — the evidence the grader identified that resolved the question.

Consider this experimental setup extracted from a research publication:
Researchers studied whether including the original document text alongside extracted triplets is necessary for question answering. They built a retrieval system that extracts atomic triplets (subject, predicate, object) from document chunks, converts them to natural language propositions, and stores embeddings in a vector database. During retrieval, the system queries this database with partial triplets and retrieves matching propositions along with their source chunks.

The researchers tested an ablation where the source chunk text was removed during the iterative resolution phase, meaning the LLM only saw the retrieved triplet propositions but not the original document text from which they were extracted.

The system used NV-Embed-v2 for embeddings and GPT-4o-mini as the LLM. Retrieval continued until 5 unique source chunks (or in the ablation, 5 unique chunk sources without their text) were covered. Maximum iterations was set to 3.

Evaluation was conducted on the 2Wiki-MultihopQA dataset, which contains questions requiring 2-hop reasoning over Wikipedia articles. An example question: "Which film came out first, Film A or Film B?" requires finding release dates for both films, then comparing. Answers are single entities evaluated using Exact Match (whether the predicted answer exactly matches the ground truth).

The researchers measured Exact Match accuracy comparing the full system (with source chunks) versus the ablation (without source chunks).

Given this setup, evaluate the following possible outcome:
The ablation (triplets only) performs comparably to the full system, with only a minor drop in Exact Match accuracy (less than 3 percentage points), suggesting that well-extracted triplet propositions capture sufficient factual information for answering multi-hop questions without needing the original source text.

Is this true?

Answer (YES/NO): NO